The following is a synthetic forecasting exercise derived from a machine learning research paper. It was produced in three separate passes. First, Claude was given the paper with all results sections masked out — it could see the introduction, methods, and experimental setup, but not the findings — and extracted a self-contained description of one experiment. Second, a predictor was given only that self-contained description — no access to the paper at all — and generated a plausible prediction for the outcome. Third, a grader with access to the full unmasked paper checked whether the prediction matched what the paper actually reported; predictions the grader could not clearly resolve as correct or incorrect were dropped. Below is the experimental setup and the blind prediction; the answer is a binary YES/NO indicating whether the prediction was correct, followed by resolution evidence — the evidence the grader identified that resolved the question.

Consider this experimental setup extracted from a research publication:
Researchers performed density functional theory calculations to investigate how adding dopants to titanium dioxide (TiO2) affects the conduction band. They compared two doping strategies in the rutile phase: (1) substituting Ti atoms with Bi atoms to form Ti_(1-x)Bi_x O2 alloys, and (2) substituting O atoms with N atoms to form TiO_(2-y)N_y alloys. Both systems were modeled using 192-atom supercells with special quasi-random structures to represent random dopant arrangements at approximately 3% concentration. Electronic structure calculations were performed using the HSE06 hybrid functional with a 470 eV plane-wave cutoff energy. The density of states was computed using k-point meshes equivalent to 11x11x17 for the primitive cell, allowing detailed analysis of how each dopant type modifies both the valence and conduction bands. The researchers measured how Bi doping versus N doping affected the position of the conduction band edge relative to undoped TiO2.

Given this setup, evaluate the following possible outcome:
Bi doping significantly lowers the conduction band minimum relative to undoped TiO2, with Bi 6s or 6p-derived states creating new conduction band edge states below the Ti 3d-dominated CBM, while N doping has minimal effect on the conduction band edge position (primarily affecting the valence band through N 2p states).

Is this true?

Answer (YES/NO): NO